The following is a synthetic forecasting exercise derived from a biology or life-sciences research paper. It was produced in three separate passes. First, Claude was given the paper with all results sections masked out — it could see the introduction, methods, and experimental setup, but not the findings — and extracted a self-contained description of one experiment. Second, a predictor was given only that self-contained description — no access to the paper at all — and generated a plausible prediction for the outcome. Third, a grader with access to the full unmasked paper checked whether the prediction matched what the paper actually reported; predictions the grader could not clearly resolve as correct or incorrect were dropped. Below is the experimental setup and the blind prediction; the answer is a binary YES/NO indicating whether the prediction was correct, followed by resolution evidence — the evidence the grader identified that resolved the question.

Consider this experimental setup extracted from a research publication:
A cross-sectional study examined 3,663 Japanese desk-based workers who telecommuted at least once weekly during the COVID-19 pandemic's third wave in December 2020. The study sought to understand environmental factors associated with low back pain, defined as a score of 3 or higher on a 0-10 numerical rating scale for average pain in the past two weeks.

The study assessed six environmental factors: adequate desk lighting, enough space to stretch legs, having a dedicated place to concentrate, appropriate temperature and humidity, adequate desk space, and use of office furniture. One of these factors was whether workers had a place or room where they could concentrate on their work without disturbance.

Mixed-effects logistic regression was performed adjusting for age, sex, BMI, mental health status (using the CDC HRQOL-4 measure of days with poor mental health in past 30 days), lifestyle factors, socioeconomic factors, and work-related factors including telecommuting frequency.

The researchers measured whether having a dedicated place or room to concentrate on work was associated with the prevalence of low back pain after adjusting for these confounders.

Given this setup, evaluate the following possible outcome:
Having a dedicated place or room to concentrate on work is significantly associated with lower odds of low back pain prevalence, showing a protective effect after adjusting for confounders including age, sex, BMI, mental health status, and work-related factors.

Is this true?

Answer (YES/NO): YES